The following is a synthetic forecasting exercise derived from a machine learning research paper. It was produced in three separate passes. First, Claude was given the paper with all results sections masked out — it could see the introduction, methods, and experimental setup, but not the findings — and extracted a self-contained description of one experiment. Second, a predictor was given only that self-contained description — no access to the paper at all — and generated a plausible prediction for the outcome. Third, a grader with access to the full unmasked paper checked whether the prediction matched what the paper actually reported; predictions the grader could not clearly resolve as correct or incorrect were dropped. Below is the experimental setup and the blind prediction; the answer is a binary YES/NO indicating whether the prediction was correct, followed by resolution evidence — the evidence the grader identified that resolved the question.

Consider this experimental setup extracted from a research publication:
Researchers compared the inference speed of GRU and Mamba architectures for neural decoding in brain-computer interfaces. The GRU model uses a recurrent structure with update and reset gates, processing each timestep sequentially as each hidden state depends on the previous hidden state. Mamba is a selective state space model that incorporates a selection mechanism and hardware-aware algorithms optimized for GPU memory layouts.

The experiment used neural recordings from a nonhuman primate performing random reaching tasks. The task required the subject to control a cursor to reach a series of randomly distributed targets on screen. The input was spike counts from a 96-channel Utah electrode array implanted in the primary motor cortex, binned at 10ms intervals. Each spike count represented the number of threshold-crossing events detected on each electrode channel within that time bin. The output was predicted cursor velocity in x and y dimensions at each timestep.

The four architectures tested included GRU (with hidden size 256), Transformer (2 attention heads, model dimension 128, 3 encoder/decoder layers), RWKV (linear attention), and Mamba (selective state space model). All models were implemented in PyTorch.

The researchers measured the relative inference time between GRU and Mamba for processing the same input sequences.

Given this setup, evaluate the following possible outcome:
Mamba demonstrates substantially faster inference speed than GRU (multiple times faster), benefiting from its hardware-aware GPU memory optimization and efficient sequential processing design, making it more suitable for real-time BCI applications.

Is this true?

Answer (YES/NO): YES